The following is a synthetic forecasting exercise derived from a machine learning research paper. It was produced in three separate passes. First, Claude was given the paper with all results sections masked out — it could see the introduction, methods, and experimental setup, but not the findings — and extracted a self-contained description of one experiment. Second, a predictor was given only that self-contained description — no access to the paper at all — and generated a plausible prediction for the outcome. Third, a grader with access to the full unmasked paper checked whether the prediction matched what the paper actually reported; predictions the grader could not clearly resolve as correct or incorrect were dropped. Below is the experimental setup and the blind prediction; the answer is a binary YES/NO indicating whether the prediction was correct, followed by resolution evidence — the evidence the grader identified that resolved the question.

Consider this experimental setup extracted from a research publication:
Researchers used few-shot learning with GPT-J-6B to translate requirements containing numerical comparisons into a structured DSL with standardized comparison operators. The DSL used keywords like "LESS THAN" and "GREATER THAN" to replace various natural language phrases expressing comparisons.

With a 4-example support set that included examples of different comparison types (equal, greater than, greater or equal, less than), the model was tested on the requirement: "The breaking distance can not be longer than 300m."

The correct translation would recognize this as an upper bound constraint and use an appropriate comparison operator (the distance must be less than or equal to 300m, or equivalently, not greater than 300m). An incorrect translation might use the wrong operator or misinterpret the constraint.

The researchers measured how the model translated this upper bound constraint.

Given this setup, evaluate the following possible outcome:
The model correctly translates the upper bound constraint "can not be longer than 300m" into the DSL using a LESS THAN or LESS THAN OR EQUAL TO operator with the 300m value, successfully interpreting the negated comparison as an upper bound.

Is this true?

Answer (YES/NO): NO